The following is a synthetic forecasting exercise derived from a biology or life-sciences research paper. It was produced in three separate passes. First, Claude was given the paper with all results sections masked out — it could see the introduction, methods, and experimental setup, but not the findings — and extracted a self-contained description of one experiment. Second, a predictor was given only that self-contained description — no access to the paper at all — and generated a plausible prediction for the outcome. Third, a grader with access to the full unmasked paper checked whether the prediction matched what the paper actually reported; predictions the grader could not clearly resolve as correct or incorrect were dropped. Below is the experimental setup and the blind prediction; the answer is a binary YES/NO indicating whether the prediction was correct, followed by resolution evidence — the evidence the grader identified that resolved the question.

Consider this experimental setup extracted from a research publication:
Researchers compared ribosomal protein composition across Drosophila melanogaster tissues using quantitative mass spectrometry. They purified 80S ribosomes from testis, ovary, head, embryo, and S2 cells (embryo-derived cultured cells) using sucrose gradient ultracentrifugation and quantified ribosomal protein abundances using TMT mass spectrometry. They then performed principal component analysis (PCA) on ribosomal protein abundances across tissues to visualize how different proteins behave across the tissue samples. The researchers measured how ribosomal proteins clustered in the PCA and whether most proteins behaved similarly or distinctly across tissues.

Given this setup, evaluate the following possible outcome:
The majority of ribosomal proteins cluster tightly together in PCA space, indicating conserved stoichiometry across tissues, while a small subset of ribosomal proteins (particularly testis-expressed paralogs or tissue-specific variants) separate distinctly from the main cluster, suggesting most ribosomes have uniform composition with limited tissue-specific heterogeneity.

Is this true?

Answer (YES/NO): YES